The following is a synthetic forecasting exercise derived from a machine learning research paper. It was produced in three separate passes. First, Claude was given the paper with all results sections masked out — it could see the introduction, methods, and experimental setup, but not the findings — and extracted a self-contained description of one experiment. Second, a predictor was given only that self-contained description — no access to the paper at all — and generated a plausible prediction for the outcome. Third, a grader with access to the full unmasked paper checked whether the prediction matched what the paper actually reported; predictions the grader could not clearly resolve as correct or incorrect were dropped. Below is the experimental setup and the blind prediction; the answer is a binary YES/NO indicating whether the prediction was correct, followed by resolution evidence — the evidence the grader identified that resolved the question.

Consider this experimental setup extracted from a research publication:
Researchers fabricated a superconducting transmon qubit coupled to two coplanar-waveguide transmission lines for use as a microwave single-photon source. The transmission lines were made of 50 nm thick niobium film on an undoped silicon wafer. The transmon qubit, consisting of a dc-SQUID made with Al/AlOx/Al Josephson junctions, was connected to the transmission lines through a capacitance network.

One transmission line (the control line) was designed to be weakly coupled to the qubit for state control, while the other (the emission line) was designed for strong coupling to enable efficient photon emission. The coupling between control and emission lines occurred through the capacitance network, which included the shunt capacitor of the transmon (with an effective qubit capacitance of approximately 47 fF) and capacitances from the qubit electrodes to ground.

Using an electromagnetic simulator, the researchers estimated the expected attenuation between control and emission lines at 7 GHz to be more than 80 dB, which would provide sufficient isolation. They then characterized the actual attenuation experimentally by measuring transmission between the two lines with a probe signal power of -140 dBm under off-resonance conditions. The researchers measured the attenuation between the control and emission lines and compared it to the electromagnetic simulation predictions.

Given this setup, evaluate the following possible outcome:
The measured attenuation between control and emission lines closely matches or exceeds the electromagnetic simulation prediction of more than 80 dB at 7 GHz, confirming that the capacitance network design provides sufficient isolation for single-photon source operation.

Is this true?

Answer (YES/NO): NO